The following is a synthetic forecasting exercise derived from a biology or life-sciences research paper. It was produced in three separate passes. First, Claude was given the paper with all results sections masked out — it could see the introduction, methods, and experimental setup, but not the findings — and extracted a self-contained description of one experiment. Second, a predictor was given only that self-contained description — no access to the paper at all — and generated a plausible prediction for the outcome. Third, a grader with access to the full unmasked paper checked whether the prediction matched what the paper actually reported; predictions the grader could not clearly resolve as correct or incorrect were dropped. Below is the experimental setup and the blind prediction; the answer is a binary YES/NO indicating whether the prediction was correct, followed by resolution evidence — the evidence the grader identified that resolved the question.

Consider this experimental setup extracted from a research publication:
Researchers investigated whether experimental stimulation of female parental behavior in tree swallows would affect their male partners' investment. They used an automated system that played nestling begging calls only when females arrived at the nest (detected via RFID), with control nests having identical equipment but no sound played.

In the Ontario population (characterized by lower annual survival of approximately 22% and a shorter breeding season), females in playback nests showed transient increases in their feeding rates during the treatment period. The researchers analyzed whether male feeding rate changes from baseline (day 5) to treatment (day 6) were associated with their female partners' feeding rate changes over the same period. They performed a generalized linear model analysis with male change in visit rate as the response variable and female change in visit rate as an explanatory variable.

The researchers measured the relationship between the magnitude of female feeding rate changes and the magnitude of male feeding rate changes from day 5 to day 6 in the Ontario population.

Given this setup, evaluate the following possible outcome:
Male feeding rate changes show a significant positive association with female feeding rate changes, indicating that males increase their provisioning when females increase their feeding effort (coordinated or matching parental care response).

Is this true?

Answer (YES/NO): YES